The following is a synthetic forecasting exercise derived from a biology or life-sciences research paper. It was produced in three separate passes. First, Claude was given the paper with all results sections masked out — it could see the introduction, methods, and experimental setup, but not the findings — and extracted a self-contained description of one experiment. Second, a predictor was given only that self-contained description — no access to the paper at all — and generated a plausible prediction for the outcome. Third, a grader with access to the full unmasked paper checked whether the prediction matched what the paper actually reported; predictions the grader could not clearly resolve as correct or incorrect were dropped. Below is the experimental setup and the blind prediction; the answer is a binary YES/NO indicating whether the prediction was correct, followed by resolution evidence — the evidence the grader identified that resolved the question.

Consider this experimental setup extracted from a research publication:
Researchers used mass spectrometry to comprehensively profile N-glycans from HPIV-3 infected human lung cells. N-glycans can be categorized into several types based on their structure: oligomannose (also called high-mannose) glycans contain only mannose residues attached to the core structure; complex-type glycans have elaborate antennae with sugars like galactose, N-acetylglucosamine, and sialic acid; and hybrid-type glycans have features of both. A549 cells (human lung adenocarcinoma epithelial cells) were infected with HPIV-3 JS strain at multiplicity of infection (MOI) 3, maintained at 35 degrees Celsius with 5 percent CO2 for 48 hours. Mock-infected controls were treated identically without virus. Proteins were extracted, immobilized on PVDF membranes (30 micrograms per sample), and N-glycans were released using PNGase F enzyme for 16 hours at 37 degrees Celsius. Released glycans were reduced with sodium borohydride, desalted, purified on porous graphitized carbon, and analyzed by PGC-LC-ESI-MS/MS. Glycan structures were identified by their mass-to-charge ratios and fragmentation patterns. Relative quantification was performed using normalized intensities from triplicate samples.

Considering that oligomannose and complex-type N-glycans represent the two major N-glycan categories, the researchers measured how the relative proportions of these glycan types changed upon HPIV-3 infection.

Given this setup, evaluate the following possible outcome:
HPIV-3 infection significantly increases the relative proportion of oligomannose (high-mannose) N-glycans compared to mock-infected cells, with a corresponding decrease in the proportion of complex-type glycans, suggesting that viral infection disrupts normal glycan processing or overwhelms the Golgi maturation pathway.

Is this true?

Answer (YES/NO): YES